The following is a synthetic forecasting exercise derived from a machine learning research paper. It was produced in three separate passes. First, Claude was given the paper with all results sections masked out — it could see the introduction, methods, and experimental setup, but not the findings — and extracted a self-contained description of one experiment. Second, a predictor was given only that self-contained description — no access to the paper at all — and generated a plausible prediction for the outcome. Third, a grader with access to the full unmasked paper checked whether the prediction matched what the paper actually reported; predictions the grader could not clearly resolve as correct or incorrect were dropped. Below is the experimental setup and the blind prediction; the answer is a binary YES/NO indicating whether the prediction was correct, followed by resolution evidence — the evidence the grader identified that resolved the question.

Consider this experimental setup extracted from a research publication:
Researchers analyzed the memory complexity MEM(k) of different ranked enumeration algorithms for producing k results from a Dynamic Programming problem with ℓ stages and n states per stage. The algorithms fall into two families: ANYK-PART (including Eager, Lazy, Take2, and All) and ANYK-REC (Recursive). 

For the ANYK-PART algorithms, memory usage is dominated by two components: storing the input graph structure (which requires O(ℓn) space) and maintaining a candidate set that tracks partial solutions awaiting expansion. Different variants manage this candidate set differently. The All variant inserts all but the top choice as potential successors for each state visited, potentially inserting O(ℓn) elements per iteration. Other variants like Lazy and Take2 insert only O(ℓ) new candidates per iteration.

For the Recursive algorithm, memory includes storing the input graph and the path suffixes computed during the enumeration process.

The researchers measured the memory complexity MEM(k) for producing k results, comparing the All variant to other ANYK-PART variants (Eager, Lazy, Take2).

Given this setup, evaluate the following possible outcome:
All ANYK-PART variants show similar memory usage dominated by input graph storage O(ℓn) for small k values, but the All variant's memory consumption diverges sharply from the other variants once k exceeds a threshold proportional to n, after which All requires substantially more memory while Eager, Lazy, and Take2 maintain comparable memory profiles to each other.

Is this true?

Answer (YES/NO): NO